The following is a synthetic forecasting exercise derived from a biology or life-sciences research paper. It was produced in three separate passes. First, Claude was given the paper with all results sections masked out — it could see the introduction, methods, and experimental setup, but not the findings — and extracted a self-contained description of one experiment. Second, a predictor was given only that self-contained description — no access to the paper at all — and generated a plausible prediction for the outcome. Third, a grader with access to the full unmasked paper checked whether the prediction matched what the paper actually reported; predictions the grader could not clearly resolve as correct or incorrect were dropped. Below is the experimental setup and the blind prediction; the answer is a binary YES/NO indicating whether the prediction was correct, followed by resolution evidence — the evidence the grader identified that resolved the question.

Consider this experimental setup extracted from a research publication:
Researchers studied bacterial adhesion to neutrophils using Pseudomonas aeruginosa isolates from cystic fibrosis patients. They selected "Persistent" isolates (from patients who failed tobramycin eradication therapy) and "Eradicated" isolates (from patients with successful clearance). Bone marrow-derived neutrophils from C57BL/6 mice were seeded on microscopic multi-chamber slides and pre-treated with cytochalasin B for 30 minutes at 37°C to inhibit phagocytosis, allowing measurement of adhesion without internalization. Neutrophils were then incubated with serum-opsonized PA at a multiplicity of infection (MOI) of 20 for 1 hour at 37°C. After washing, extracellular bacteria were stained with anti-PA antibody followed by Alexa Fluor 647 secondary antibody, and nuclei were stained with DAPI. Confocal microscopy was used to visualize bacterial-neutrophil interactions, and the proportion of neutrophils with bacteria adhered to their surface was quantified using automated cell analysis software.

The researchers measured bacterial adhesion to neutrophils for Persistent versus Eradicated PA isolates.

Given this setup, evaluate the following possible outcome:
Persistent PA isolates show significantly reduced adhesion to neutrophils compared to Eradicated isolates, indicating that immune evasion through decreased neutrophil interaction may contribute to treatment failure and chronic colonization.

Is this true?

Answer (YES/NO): YES